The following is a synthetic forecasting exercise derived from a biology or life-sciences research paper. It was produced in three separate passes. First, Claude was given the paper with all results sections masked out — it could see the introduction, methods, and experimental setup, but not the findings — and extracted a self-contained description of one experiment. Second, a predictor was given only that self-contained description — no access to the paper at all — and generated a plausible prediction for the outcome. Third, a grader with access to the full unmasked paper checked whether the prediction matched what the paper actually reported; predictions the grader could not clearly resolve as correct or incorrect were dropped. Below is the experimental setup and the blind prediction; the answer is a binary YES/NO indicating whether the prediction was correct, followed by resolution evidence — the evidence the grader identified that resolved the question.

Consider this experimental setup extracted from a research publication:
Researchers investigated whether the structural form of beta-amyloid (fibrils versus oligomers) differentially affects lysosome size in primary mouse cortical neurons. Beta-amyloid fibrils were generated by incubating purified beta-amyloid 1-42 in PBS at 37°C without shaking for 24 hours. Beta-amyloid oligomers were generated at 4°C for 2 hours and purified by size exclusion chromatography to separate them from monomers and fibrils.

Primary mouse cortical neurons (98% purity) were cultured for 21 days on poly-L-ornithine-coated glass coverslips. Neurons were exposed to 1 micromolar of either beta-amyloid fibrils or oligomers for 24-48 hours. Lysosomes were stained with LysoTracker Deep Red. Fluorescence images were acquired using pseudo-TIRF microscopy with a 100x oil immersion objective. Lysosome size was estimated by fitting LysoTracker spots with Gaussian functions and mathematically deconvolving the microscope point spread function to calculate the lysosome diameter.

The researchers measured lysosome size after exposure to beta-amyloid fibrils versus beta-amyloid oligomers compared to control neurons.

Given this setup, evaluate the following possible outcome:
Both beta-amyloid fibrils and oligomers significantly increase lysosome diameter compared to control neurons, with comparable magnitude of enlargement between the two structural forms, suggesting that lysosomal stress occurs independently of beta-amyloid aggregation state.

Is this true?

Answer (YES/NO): NO